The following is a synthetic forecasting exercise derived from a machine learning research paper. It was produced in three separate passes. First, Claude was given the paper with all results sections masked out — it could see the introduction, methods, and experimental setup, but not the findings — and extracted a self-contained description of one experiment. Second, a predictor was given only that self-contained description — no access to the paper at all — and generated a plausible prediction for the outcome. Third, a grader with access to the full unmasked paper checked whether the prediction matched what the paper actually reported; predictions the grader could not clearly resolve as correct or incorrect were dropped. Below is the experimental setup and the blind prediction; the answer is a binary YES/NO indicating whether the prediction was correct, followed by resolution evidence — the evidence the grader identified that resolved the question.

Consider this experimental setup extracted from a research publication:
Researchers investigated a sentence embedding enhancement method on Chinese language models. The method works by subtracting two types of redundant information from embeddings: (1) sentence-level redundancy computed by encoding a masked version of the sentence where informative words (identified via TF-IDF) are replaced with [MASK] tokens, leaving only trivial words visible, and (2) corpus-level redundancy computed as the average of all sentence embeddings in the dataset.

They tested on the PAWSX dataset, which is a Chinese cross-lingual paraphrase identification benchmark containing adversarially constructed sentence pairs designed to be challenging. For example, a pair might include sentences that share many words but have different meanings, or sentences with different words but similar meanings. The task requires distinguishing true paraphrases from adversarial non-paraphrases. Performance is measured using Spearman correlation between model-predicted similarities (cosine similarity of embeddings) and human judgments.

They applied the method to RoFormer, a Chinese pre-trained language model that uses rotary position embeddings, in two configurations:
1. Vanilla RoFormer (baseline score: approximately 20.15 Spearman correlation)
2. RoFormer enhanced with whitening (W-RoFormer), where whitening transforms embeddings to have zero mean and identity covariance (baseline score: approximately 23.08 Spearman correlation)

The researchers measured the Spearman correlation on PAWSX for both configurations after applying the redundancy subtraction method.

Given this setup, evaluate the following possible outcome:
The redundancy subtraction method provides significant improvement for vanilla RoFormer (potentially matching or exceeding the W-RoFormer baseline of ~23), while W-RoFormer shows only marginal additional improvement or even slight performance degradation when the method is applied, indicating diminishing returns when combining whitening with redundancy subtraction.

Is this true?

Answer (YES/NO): NO